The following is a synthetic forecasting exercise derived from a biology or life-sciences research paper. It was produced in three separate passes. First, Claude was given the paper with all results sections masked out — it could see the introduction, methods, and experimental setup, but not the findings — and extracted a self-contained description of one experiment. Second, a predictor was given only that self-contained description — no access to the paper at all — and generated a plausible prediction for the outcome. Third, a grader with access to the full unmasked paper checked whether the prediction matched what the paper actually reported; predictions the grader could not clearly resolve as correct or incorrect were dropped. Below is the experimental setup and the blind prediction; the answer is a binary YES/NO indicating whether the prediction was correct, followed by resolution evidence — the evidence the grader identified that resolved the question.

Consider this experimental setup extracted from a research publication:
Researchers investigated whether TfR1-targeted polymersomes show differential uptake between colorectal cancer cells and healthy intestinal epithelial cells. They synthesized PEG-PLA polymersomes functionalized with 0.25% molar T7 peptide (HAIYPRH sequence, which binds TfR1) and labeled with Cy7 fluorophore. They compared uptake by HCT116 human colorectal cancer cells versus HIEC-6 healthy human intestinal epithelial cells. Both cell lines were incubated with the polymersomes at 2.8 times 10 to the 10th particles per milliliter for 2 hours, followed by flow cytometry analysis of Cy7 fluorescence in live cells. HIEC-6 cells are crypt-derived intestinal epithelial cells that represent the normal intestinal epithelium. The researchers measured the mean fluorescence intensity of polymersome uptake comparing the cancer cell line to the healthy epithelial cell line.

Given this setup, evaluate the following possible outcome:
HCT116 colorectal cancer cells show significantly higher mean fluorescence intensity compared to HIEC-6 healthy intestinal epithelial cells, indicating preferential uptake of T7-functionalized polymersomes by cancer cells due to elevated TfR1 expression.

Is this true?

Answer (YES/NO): YES